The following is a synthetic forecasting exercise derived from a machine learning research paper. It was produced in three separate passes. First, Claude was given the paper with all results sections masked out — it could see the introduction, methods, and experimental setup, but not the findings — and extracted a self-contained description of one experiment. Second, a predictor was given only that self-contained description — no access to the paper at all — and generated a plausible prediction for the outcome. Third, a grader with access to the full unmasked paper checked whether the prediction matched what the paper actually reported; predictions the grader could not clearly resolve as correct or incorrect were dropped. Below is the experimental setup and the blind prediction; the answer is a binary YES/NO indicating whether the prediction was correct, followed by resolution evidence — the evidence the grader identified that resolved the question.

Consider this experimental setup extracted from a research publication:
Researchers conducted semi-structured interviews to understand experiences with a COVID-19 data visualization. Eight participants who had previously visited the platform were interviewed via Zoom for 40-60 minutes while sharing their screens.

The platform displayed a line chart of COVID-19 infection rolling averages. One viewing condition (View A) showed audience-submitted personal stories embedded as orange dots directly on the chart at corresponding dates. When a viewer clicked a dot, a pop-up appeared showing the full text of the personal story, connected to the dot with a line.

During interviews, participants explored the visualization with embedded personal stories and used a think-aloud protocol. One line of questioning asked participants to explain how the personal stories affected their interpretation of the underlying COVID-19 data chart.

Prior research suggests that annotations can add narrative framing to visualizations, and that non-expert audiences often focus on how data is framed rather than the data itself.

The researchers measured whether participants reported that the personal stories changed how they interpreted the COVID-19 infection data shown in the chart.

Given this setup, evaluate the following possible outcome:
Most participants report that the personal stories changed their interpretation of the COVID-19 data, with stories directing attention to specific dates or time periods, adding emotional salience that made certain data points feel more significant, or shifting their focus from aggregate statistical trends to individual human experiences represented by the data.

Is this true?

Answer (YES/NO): NO